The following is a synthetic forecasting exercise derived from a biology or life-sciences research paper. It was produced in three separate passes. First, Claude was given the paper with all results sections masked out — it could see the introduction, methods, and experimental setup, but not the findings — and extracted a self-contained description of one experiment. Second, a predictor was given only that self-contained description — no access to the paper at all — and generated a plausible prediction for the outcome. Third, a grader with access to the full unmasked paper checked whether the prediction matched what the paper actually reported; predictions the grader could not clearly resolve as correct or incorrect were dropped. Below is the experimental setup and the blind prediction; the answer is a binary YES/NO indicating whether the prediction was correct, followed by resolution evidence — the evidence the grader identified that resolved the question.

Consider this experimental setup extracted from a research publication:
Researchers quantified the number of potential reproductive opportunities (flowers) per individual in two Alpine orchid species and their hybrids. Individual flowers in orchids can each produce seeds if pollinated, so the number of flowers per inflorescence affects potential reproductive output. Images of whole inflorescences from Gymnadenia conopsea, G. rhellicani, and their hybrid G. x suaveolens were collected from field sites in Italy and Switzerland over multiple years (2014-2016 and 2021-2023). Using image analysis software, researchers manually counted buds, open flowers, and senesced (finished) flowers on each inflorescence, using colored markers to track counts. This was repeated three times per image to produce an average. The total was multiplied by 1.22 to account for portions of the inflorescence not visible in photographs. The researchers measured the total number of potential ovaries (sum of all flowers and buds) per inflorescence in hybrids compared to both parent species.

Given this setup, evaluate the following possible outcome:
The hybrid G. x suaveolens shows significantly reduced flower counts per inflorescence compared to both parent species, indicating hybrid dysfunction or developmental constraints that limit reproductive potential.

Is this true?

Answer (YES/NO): NO